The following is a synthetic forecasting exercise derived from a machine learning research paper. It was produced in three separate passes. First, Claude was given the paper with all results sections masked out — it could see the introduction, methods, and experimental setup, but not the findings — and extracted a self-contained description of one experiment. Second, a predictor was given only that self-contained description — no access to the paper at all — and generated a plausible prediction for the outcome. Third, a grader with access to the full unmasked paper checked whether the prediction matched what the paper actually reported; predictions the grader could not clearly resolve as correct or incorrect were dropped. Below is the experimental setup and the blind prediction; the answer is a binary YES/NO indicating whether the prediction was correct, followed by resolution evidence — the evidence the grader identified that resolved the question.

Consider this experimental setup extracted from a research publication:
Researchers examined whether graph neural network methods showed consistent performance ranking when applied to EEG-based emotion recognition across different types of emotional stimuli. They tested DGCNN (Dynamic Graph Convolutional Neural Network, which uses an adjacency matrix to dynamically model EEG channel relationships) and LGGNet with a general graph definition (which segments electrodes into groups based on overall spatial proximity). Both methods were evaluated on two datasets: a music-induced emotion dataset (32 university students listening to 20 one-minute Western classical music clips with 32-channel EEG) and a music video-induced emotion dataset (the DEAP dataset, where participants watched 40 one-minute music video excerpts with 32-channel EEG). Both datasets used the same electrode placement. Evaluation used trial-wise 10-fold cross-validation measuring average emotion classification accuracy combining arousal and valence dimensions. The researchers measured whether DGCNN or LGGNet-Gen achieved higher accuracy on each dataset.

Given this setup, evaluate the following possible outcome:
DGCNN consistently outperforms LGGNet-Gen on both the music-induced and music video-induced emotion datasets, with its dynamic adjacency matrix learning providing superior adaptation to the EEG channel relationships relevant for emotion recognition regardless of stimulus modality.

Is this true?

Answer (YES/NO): NO